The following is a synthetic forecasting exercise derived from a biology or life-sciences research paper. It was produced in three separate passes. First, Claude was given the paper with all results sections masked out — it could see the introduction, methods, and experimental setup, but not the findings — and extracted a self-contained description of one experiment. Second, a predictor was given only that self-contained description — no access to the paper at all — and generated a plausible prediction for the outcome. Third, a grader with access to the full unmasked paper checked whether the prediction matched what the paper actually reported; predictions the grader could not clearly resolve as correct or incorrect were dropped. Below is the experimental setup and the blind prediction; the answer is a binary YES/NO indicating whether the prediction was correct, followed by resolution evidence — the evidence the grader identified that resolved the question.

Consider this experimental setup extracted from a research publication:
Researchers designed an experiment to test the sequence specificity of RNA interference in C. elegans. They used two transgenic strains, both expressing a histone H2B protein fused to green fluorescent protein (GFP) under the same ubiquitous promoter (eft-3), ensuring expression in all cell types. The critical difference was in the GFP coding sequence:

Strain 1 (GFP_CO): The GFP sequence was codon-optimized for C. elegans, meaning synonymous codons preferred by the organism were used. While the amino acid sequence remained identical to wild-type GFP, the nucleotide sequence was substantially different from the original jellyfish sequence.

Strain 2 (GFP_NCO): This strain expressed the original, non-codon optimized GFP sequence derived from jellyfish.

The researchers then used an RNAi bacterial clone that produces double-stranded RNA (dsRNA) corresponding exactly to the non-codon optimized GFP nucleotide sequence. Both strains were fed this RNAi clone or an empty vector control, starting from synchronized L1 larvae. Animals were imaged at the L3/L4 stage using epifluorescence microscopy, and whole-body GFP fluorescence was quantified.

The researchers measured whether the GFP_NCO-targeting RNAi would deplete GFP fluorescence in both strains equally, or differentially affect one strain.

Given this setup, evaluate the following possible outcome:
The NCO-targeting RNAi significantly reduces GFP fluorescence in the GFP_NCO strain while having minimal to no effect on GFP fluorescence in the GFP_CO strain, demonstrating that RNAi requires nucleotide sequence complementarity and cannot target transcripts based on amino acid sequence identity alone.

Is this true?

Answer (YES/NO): YES